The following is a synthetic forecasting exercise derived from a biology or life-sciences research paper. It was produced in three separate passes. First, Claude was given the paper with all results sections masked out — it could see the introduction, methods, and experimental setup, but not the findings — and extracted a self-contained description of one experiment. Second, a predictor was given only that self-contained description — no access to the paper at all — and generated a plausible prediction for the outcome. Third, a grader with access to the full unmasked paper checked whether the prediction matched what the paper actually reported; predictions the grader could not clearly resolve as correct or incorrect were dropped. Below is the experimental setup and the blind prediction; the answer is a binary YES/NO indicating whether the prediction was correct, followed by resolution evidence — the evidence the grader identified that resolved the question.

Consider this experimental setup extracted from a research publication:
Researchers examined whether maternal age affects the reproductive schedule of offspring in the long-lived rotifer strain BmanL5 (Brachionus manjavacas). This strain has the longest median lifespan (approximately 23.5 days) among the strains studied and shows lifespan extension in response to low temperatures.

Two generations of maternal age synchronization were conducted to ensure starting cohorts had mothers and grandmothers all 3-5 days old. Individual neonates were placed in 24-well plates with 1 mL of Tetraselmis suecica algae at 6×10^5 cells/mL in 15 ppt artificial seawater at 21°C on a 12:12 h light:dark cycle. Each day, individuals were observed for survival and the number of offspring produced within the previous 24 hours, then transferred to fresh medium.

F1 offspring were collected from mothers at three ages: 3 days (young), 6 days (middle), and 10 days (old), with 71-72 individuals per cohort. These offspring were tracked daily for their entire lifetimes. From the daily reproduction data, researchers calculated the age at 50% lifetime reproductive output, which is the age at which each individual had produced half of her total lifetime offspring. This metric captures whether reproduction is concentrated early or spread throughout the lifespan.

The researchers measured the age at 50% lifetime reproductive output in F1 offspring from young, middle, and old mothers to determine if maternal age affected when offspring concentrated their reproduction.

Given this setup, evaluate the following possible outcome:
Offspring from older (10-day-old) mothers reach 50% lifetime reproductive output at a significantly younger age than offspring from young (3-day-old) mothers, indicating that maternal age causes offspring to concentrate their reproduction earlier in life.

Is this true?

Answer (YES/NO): YES